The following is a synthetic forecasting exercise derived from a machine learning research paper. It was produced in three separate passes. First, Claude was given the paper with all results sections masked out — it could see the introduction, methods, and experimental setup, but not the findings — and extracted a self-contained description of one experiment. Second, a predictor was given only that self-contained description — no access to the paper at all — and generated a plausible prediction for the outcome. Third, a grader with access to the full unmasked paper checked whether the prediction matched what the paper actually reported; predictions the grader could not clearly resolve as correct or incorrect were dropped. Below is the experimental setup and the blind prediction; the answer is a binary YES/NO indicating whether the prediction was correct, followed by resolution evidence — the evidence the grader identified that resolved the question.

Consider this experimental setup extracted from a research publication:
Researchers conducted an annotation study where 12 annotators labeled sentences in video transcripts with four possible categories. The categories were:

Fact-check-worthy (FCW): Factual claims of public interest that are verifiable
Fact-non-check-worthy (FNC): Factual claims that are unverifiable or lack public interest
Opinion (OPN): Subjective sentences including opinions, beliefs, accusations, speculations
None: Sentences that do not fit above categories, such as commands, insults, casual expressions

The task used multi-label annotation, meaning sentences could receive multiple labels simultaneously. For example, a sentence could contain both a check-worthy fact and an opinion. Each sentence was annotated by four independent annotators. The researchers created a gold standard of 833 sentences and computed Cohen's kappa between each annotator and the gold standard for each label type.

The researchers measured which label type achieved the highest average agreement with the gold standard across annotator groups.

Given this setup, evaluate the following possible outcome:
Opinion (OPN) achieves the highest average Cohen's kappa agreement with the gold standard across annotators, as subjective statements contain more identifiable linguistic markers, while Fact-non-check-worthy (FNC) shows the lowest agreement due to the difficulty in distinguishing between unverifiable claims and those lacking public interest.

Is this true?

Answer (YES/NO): NO